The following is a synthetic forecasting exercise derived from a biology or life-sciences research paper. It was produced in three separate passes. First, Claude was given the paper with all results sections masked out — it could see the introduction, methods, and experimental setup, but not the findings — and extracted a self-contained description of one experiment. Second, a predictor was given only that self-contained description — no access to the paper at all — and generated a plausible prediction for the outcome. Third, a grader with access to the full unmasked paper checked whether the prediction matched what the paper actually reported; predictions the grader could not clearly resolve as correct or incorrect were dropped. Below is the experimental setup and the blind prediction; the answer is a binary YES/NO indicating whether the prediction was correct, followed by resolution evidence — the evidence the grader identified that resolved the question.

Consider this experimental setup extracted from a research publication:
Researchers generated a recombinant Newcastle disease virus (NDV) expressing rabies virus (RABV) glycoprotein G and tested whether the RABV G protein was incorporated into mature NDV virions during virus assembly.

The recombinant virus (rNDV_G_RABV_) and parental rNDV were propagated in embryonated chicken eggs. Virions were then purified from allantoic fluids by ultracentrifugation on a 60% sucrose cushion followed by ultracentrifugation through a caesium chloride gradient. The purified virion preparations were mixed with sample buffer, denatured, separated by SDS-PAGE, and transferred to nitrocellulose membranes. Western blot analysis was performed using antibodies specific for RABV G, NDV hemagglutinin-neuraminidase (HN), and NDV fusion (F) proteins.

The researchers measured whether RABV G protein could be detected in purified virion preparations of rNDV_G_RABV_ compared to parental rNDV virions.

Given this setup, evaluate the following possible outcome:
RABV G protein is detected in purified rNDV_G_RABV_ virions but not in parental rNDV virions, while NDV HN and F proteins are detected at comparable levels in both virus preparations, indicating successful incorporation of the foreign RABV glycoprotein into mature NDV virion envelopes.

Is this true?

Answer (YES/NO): NO